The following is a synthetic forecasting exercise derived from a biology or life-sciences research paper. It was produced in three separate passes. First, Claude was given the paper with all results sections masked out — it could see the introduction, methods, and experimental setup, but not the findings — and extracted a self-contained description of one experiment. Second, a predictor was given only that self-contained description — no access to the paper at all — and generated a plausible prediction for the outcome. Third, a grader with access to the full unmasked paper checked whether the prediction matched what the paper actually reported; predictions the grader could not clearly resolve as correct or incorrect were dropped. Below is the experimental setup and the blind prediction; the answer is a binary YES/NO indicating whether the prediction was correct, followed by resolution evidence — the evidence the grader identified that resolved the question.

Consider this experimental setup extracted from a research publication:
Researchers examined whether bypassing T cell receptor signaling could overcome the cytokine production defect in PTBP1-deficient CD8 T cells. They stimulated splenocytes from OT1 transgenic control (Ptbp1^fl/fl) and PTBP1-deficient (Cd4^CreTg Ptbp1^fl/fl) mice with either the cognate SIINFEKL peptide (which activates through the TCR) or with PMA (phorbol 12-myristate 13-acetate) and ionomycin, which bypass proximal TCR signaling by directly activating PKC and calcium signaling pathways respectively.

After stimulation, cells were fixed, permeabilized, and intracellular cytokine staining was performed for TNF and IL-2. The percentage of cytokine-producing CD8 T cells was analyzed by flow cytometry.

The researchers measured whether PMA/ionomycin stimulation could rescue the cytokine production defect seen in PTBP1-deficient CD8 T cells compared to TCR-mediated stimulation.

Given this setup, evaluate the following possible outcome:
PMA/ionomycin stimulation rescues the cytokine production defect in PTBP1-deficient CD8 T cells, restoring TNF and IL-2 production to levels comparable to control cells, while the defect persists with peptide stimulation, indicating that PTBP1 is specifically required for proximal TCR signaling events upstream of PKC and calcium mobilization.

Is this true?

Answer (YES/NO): NO